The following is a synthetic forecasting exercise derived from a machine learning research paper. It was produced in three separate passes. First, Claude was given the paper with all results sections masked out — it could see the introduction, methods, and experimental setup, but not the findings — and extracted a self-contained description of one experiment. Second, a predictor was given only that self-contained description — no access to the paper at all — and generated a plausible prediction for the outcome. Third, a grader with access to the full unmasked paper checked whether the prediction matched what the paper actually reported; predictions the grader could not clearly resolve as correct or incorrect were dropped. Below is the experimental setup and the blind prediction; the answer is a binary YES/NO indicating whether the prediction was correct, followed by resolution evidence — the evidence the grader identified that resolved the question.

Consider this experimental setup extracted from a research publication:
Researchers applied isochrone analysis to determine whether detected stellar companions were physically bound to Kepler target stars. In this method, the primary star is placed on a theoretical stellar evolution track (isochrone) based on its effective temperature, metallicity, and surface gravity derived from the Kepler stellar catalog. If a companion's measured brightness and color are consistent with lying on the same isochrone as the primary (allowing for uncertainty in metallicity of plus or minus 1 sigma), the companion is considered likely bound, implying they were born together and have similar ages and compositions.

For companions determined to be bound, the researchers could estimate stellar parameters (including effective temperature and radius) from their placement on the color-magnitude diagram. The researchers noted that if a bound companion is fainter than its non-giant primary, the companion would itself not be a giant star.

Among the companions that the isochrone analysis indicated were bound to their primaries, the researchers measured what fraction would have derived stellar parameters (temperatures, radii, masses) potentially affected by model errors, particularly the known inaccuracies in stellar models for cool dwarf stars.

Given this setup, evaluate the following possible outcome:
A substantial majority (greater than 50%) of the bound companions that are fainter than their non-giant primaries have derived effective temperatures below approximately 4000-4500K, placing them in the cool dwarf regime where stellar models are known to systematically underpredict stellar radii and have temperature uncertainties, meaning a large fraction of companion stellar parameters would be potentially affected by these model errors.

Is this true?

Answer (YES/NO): YES